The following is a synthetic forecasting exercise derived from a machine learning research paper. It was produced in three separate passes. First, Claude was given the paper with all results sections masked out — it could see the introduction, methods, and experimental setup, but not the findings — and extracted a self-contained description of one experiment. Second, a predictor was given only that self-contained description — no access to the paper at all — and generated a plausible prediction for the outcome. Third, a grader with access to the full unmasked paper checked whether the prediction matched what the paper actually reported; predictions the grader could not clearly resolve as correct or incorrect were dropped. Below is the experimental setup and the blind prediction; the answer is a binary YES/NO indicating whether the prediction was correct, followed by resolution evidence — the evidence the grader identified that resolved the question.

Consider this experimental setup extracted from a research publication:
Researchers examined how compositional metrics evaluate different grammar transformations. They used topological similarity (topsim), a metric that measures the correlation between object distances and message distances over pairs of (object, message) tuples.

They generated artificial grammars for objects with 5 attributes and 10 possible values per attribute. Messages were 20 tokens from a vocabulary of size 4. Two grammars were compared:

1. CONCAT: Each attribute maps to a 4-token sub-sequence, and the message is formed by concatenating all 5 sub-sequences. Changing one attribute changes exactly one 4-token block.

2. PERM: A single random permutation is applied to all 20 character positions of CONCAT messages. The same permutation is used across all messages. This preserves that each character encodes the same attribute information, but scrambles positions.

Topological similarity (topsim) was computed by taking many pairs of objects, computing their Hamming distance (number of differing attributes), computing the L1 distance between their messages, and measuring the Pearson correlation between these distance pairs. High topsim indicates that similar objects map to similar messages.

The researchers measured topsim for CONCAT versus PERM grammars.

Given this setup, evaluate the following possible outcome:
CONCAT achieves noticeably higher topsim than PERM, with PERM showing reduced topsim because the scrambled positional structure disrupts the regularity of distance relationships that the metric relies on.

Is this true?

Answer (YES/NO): NO